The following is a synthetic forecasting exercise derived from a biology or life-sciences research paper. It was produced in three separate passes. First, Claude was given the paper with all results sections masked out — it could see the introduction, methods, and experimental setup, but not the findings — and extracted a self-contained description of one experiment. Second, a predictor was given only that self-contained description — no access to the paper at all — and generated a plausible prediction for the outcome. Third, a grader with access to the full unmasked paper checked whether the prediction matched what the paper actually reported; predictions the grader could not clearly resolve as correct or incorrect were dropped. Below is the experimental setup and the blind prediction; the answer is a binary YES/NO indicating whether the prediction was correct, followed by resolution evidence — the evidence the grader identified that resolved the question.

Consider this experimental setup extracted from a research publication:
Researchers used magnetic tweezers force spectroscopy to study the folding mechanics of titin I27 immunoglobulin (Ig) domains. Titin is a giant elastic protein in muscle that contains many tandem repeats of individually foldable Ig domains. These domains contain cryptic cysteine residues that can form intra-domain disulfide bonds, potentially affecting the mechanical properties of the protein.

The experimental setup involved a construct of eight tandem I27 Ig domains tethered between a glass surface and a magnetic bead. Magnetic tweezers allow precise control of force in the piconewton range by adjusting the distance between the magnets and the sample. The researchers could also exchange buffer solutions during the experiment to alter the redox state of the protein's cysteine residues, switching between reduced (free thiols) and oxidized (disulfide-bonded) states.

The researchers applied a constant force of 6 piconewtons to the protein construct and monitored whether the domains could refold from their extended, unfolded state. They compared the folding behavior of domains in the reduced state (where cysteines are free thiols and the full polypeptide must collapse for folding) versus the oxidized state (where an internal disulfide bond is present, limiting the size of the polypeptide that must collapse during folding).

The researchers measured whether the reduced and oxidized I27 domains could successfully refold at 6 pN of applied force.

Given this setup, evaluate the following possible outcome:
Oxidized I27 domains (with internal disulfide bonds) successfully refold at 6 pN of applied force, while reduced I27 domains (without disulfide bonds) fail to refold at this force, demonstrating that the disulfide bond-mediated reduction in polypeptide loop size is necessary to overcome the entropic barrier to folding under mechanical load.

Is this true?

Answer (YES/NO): YES